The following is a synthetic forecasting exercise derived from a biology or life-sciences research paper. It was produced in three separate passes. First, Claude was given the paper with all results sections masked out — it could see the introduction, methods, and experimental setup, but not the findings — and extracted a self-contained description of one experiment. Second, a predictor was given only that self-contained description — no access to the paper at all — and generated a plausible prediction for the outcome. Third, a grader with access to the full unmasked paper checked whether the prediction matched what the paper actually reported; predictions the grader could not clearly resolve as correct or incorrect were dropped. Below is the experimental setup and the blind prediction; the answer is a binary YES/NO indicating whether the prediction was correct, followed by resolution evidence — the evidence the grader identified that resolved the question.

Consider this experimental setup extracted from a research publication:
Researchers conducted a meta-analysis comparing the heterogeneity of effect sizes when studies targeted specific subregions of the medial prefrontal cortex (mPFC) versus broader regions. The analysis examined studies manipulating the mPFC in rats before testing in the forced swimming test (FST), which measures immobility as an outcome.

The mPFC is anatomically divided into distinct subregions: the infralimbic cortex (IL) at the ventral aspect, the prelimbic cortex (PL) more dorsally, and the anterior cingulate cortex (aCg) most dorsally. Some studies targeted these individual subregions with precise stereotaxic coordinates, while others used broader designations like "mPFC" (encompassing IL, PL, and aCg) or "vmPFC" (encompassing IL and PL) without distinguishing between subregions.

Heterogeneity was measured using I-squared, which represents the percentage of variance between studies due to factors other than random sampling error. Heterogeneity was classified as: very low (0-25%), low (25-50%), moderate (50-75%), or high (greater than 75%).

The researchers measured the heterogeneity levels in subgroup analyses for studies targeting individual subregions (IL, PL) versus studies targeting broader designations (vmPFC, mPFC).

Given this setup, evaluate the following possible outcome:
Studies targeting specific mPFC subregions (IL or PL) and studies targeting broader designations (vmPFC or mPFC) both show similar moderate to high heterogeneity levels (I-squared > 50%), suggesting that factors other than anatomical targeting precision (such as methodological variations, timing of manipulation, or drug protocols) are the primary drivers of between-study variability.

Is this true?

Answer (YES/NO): NO